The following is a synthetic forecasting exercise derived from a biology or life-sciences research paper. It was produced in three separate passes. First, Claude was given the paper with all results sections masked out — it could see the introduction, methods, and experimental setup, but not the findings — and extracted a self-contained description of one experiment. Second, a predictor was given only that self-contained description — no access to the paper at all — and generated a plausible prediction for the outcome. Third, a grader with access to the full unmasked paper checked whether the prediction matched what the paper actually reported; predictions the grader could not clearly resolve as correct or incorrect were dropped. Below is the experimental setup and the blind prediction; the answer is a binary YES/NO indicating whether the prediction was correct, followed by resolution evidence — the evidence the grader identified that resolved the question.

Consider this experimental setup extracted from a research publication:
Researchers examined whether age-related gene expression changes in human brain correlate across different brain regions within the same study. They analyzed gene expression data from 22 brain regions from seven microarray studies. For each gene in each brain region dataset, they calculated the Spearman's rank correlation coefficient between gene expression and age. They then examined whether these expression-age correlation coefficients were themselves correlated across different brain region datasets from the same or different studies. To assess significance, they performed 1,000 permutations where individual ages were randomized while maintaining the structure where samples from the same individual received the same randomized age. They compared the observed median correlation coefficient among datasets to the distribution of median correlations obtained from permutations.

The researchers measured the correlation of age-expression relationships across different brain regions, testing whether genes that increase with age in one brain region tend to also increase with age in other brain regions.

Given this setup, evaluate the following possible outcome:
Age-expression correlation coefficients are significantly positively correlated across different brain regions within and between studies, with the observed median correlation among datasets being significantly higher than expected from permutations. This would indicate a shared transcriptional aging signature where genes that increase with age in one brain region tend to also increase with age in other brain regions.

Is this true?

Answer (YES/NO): YES